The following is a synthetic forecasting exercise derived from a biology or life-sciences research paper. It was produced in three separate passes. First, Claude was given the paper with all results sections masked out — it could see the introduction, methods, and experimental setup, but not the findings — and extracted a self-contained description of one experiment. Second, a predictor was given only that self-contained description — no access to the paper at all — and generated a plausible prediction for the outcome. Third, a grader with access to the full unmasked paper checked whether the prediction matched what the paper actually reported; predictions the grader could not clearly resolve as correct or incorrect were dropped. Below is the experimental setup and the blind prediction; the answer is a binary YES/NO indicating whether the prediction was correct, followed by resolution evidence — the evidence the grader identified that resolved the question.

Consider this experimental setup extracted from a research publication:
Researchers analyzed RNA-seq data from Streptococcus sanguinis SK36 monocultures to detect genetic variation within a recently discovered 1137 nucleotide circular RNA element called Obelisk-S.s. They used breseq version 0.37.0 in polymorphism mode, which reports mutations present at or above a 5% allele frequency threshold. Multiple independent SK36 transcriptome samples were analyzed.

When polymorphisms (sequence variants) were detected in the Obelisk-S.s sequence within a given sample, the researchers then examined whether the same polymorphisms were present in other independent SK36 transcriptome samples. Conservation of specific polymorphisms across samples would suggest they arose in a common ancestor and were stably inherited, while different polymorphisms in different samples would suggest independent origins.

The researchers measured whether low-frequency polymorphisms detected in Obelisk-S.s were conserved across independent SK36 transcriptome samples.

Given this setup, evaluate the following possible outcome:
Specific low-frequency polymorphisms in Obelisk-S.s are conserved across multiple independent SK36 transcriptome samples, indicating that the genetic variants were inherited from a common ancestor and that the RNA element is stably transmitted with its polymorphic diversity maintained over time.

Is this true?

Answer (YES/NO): NO